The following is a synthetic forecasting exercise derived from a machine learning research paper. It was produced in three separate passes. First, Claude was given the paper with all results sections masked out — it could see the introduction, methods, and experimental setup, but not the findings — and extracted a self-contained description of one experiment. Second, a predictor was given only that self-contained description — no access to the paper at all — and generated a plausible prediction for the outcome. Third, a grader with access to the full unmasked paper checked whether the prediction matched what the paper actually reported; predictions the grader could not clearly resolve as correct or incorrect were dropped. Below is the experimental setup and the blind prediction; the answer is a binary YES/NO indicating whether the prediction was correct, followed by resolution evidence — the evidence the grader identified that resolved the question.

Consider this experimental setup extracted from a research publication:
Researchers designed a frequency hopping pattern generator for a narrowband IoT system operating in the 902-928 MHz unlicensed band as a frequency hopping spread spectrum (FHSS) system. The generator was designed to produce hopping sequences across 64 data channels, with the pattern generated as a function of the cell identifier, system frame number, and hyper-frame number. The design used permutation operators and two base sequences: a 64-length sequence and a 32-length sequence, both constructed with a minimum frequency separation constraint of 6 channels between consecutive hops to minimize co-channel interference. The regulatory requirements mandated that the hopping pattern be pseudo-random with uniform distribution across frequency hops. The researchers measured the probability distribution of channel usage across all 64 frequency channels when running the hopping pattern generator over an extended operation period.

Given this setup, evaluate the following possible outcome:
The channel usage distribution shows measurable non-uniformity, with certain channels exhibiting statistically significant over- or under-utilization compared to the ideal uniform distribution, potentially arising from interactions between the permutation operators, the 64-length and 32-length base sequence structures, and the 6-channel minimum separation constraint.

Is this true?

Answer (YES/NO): NO